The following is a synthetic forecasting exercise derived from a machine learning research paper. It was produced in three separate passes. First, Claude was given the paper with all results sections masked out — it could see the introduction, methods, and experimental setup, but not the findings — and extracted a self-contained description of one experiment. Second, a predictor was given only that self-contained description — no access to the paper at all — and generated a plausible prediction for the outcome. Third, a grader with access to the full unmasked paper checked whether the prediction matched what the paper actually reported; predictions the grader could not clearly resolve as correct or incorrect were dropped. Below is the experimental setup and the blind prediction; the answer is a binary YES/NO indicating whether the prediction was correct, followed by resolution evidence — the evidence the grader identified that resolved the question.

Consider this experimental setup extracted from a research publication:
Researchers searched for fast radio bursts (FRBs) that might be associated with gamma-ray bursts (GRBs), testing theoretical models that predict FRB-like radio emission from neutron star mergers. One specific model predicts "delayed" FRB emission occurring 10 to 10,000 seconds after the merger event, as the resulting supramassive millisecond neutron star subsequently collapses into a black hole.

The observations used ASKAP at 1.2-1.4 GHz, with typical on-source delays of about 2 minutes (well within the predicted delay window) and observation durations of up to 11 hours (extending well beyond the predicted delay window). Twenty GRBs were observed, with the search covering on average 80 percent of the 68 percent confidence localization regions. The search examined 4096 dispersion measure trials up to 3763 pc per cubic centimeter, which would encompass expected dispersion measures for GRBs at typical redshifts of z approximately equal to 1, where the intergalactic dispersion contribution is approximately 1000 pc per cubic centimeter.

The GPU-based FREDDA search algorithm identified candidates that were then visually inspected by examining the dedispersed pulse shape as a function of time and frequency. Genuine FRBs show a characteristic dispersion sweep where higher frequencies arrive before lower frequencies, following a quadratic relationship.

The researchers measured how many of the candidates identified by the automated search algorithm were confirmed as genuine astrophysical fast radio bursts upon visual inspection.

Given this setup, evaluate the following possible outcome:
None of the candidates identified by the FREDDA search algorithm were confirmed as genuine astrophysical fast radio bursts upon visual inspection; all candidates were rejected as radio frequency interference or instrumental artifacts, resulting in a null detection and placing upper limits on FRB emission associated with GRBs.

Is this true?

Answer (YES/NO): YES